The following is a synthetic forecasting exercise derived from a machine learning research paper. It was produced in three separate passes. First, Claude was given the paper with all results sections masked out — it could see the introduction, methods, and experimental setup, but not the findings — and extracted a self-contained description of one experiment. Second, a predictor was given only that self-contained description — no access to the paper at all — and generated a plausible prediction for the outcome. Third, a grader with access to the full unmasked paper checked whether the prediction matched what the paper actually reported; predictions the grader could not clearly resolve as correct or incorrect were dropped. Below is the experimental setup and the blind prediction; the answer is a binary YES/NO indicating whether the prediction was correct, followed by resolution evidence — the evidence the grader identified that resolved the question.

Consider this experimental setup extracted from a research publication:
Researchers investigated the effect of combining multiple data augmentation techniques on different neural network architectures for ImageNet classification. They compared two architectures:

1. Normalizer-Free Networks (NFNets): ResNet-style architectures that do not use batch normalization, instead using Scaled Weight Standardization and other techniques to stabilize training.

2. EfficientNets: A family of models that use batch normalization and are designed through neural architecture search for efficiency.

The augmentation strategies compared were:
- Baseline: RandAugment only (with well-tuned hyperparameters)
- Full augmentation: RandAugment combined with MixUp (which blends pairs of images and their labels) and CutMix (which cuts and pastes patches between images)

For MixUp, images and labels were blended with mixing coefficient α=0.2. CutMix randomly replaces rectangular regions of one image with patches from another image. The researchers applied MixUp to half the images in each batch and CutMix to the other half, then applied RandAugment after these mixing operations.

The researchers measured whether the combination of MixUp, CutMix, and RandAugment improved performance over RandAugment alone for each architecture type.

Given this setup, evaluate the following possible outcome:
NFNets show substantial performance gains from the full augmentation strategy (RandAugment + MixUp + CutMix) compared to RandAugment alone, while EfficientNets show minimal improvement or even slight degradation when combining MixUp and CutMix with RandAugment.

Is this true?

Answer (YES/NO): YES